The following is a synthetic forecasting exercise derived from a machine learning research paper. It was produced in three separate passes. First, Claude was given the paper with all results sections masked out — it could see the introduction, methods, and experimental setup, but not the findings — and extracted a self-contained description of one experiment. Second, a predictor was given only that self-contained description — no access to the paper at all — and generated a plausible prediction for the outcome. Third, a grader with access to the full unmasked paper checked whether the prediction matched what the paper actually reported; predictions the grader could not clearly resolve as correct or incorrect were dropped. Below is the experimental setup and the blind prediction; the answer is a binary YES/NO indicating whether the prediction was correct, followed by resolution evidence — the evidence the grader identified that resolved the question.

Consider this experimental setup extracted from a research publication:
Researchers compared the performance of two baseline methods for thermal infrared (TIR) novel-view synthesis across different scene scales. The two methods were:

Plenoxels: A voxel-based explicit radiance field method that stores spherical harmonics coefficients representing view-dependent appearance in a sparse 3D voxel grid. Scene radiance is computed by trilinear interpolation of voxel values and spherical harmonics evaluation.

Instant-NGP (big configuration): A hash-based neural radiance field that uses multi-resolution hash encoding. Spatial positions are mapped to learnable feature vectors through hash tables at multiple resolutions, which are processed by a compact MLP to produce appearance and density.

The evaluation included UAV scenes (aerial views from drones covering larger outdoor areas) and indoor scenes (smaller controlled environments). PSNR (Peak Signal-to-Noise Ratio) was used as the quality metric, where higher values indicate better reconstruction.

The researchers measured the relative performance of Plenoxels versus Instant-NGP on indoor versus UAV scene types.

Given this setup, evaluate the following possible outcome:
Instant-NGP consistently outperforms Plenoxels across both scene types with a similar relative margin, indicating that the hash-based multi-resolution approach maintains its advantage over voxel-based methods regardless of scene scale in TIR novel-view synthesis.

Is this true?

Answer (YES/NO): NO